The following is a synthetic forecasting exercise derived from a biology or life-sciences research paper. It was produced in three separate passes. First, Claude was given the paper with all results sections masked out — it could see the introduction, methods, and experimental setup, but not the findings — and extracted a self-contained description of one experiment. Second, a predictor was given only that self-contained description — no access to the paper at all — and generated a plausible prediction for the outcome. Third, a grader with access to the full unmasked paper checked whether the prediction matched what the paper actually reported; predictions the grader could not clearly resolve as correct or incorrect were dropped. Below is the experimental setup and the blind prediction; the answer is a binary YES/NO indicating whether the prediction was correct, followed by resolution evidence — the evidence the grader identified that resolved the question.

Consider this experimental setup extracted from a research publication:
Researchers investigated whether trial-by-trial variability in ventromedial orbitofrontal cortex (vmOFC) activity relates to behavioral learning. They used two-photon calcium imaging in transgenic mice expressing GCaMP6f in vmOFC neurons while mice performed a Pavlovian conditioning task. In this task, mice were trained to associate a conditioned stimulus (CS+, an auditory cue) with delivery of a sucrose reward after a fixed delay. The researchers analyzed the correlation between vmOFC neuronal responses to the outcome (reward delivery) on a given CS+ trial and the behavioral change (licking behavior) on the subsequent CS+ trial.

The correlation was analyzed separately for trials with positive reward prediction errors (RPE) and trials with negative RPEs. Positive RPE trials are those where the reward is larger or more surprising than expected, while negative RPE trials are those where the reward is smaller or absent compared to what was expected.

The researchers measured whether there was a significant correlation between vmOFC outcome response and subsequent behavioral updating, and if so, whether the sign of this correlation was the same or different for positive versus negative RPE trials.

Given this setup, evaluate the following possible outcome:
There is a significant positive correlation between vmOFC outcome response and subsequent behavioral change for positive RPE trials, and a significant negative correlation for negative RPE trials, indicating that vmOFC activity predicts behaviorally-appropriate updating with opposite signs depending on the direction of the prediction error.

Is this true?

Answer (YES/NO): YES